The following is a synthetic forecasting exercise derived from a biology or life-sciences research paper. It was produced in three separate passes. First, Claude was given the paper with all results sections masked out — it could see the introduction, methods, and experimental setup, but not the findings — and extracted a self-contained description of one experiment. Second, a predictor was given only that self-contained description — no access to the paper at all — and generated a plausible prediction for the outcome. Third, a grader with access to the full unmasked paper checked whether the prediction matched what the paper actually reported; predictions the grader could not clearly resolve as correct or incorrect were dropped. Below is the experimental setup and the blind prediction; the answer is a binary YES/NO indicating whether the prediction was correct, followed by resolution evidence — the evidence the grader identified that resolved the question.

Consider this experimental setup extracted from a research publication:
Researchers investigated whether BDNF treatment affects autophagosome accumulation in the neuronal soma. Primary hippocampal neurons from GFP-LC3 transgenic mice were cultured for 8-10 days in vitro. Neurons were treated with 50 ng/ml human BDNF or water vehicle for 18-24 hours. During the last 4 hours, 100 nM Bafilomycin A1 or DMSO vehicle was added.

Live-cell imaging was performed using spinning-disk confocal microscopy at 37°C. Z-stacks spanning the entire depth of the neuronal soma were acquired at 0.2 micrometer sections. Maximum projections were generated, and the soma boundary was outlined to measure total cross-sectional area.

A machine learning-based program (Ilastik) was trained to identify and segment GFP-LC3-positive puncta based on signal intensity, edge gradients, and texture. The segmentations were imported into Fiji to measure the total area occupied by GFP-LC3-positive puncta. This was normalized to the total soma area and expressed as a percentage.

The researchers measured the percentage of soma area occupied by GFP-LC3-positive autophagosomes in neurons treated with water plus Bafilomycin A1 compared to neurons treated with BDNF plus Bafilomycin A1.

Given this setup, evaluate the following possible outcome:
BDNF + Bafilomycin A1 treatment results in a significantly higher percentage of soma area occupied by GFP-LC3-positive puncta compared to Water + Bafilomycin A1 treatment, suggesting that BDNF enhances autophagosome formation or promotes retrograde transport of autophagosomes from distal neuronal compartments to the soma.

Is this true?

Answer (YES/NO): YES